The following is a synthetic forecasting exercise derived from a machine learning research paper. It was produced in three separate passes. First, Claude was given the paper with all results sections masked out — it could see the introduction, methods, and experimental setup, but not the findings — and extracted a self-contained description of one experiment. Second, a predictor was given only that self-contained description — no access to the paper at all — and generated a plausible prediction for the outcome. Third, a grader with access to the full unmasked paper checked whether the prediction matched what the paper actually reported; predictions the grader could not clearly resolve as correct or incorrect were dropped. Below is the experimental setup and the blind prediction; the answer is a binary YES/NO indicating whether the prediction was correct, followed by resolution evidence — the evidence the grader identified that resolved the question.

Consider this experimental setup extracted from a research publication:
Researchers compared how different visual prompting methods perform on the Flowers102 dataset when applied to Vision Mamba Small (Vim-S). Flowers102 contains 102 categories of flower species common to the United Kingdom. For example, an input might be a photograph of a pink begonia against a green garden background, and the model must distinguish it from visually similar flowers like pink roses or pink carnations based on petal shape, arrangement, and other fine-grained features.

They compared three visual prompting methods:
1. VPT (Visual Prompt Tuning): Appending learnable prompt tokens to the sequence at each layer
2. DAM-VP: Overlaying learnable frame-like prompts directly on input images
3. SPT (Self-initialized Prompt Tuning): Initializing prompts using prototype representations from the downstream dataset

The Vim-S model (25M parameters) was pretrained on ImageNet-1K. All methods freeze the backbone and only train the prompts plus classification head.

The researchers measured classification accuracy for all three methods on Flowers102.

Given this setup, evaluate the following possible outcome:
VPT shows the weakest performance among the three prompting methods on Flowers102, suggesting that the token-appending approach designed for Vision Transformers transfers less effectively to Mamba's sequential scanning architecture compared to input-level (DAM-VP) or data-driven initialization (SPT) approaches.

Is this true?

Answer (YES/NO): NO